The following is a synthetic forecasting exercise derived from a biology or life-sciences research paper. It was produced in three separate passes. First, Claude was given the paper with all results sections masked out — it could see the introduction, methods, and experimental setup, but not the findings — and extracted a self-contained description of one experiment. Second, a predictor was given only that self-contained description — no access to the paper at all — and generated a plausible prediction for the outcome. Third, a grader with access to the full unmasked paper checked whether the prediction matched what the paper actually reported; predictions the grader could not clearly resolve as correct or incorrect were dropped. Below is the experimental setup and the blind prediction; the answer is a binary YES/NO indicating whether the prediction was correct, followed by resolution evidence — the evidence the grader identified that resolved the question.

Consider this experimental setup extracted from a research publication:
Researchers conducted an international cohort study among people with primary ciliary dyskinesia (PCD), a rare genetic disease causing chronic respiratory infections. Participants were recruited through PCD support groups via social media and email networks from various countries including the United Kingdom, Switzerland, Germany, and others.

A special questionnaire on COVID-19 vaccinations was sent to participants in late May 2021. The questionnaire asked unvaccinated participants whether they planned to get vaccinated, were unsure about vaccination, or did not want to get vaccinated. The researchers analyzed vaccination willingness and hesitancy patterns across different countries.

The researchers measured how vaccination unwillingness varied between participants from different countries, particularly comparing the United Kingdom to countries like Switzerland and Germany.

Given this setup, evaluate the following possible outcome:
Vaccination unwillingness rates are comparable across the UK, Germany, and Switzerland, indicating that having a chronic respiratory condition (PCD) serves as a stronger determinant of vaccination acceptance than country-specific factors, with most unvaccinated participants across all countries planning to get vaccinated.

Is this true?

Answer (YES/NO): NO